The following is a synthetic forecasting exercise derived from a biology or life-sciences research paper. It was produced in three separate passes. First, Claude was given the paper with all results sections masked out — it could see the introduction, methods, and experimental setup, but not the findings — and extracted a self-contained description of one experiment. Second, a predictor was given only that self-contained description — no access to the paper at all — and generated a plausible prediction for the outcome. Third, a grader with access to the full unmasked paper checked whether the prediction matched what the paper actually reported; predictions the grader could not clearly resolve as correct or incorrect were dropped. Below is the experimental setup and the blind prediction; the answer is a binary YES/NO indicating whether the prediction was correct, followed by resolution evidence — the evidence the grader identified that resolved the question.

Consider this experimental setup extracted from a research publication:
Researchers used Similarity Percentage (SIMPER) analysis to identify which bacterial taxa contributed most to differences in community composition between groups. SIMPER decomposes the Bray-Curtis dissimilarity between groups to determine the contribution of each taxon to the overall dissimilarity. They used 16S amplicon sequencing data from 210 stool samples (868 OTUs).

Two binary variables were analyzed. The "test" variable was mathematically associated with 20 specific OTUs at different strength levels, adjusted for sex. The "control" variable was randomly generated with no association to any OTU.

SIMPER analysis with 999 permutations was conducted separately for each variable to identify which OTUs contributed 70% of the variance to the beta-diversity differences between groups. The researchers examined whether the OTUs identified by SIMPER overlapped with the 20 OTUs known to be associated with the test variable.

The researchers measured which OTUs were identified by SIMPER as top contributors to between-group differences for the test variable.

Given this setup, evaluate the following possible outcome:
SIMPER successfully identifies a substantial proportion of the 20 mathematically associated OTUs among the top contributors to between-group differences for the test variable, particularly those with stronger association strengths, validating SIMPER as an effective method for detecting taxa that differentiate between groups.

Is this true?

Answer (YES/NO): NO